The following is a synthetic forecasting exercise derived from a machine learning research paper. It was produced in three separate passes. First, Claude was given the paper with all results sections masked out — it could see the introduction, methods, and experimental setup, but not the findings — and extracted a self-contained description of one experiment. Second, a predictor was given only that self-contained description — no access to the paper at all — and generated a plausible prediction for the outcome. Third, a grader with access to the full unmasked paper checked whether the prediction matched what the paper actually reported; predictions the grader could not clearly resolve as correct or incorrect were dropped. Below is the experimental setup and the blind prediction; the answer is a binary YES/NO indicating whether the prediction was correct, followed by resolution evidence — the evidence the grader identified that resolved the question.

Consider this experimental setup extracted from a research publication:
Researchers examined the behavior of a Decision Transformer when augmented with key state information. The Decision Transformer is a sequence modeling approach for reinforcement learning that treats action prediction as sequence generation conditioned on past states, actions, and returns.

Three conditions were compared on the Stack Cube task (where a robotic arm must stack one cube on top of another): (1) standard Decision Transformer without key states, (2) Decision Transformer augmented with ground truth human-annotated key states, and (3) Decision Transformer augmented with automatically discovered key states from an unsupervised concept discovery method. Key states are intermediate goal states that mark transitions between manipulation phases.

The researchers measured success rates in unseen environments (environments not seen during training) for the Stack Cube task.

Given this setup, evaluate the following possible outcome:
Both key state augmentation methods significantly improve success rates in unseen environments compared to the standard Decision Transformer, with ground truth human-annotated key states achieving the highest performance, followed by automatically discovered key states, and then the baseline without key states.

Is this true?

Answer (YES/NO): NO